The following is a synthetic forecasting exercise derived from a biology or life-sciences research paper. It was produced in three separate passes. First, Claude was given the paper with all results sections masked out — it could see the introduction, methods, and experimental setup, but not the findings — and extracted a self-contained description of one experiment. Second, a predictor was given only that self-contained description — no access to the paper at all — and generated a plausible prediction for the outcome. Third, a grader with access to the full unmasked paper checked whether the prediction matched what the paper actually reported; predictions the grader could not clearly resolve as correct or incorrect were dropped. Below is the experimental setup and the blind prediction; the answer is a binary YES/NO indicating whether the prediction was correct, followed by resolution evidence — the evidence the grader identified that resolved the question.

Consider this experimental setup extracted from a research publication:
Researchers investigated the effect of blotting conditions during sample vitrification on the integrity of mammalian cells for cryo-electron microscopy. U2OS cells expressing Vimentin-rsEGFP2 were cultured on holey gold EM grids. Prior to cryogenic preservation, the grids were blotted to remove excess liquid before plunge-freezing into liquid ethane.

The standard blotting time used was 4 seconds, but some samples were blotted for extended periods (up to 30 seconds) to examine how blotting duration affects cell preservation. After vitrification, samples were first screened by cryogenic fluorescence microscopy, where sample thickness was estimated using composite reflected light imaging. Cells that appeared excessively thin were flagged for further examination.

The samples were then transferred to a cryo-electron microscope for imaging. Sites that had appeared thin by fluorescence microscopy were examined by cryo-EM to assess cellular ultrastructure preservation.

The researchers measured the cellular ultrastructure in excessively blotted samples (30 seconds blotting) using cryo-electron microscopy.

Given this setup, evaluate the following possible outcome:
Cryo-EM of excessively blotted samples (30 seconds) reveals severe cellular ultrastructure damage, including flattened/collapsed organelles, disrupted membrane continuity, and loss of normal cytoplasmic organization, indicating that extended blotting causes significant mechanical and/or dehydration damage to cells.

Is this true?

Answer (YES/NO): YES